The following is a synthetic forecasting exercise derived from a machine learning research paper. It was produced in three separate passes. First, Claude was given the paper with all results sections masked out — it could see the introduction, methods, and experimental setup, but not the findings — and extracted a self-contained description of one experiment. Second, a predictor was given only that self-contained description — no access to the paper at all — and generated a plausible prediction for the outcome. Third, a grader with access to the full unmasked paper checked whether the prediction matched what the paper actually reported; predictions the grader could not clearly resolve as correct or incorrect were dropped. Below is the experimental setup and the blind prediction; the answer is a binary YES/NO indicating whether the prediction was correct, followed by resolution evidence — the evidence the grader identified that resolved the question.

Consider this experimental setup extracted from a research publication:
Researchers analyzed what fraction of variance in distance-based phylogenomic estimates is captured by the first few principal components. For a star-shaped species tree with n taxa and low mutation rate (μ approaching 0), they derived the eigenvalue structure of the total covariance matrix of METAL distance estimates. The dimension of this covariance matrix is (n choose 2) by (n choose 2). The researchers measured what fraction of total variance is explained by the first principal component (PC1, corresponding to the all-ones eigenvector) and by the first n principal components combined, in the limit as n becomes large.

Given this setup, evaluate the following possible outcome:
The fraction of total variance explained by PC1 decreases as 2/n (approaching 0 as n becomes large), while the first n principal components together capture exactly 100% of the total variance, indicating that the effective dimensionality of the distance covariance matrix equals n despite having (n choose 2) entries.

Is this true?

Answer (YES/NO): NO